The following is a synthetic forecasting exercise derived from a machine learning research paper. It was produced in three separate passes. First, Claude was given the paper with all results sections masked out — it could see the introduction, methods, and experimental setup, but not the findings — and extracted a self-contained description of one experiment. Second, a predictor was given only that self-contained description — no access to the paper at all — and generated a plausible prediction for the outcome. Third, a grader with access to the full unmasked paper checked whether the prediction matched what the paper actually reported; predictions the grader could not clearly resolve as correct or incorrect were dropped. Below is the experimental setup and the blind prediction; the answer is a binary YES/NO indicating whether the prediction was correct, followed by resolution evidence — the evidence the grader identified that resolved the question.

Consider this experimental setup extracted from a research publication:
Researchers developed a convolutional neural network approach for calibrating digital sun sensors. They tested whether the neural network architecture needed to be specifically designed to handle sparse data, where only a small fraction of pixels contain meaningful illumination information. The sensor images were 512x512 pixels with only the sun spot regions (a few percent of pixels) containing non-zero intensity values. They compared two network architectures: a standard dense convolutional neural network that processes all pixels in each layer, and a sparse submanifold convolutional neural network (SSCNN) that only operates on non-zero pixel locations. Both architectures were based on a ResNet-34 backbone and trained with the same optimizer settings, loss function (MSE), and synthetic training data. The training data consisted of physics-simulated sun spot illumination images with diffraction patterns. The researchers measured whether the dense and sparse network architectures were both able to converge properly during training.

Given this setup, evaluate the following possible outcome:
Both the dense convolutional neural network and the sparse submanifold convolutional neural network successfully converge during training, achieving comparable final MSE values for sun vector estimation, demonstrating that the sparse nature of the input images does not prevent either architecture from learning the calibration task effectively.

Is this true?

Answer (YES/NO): NO